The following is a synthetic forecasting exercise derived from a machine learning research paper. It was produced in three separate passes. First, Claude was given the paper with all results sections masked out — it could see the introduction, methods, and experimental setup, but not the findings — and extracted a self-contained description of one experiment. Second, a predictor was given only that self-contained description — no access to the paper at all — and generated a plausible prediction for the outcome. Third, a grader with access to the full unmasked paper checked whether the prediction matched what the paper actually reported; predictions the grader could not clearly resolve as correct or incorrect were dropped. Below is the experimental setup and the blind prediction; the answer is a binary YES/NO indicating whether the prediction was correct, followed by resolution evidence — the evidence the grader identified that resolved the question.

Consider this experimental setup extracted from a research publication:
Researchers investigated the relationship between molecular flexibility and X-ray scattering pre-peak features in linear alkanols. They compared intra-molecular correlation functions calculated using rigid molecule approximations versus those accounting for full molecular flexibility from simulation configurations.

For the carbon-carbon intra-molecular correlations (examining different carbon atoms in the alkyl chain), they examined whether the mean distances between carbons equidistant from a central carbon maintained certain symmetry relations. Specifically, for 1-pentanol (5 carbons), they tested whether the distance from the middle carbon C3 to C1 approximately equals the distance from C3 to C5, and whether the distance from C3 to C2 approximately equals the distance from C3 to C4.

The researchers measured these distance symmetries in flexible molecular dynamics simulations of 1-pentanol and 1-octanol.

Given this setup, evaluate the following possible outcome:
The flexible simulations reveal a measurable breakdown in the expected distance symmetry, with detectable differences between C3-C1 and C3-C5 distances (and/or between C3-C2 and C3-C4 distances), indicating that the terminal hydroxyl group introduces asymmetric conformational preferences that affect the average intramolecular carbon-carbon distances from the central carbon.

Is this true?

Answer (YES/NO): NO